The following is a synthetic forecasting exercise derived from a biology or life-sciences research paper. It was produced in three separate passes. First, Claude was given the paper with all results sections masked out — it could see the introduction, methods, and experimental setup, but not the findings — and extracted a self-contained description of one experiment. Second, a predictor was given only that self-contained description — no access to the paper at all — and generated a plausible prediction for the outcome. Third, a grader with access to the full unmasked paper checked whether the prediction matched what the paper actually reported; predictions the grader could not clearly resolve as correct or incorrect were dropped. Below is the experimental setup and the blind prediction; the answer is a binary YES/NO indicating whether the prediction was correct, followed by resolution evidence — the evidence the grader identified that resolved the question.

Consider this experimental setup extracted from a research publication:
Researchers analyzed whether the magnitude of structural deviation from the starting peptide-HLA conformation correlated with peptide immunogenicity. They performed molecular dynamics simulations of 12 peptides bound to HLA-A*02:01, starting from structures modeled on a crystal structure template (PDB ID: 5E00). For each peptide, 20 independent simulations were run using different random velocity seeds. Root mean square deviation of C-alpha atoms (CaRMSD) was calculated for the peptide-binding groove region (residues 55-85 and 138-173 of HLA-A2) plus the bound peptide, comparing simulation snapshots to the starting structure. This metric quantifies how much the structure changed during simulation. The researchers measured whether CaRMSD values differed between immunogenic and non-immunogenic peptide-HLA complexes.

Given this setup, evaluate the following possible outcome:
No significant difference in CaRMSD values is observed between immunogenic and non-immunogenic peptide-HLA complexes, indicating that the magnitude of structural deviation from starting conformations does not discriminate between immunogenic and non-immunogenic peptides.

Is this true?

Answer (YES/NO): NO